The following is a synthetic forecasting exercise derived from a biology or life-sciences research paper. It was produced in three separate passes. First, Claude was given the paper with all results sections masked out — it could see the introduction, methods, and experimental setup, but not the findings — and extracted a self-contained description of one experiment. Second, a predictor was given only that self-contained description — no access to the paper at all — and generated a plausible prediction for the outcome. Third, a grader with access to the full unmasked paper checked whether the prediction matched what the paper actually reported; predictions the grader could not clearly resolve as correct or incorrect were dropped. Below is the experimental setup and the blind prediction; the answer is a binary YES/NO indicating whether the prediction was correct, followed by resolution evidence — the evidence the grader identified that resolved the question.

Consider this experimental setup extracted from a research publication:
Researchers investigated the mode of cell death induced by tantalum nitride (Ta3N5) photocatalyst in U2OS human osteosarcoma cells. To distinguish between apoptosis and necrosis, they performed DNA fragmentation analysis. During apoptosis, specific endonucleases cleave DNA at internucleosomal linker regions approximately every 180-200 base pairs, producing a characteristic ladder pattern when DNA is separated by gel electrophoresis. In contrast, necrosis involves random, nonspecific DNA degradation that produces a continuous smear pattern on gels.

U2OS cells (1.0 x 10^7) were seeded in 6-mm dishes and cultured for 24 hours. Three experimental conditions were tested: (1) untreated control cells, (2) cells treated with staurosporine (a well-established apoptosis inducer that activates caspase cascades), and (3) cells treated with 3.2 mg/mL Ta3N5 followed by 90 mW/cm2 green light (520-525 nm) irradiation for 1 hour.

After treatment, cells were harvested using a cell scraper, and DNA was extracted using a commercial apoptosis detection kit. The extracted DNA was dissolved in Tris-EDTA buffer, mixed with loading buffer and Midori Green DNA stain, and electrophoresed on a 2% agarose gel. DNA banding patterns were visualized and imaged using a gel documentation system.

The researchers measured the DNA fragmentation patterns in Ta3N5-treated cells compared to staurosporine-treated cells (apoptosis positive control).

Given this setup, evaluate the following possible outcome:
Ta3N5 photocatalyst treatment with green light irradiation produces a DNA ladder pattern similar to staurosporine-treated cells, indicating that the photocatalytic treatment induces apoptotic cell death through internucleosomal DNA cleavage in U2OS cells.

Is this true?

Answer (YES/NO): NO